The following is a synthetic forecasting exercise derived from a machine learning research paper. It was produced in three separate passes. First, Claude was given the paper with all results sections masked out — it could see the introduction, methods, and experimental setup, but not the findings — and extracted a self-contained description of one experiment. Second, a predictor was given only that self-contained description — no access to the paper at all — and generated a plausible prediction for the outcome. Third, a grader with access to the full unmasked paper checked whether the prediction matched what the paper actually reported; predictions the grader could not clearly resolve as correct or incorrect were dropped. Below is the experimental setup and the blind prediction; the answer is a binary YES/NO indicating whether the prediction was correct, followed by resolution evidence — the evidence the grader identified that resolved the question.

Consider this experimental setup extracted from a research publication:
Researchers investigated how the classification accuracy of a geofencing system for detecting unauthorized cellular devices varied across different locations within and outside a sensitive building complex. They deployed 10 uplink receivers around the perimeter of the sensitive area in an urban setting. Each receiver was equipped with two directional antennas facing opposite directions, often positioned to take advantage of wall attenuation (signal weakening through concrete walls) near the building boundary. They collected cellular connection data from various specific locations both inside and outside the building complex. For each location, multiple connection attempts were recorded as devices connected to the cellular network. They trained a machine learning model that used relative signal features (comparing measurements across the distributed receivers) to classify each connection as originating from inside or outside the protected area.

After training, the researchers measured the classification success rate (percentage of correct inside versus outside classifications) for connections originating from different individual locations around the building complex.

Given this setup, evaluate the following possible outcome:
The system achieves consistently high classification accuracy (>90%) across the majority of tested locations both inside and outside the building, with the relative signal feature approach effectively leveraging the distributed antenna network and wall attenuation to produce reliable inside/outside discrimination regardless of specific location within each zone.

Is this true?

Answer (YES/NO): NO